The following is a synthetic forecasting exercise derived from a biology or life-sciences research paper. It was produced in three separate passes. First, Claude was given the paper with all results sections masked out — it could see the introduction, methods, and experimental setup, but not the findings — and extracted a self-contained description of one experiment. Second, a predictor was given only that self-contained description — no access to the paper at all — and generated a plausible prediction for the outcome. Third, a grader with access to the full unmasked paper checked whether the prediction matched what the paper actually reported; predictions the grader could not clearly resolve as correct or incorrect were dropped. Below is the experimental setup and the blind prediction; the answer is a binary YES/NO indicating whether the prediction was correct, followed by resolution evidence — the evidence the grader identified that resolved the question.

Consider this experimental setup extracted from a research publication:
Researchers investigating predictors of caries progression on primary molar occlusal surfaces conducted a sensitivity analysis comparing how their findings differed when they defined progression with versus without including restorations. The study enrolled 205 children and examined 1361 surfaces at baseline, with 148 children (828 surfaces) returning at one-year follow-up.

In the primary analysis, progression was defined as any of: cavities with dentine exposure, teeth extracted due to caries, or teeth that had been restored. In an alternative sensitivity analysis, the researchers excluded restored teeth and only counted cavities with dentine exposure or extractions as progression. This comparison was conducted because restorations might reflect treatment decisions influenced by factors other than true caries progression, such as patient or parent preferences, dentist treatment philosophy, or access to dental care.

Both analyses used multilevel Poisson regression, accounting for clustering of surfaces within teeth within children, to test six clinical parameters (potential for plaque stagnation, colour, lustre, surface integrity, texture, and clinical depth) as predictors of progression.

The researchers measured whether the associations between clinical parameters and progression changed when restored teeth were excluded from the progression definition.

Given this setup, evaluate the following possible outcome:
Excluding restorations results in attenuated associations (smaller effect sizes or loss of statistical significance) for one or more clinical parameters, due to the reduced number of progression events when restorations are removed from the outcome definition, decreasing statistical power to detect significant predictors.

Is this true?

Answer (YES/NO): YES